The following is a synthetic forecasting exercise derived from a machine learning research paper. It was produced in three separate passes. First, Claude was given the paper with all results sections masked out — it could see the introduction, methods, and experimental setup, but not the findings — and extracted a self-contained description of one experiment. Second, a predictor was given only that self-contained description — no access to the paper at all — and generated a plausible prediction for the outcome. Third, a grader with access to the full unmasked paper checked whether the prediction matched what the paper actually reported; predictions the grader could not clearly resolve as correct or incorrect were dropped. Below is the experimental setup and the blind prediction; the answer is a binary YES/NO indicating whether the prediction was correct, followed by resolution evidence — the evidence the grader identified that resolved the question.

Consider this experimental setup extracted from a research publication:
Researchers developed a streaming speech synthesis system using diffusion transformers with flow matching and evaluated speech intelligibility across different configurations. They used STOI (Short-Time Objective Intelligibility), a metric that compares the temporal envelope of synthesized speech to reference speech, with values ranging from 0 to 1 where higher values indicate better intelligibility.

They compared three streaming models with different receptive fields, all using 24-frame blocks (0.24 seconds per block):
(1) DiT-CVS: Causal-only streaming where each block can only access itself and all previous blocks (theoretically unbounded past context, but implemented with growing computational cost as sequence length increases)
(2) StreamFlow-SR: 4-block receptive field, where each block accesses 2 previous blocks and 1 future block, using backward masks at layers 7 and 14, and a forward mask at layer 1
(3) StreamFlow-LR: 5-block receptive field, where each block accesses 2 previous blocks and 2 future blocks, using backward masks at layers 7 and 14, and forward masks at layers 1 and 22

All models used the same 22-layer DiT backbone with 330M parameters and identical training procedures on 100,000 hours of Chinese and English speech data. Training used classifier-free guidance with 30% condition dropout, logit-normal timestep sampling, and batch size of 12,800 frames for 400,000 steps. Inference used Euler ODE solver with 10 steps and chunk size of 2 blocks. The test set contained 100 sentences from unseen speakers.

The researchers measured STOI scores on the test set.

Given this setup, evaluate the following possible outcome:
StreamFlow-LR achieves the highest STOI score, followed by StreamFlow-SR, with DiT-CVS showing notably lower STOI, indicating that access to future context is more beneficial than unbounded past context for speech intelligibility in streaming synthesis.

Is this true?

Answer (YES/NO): NO